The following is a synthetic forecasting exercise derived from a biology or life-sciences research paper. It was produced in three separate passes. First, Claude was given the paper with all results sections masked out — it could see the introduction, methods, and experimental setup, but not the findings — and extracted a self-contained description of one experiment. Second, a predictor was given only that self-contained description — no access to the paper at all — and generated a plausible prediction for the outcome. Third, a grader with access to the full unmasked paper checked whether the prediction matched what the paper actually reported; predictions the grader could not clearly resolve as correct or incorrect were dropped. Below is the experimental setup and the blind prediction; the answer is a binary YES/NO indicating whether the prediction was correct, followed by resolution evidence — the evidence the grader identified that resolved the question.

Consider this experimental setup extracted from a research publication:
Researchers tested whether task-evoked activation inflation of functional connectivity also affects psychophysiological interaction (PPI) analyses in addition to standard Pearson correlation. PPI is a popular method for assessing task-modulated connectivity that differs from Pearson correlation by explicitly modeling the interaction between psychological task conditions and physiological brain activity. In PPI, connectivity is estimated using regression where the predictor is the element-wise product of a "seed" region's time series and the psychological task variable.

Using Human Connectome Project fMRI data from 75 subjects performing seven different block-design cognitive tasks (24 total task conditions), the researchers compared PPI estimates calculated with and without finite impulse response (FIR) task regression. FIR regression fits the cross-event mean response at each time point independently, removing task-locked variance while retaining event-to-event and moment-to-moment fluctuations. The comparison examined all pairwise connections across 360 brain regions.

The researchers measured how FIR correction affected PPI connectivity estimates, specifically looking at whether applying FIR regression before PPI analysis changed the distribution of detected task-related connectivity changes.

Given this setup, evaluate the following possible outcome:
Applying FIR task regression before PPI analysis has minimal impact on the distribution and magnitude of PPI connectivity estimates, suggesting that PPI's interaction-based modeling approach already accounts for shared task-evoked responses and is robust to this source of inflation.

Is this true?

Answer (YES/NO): NO